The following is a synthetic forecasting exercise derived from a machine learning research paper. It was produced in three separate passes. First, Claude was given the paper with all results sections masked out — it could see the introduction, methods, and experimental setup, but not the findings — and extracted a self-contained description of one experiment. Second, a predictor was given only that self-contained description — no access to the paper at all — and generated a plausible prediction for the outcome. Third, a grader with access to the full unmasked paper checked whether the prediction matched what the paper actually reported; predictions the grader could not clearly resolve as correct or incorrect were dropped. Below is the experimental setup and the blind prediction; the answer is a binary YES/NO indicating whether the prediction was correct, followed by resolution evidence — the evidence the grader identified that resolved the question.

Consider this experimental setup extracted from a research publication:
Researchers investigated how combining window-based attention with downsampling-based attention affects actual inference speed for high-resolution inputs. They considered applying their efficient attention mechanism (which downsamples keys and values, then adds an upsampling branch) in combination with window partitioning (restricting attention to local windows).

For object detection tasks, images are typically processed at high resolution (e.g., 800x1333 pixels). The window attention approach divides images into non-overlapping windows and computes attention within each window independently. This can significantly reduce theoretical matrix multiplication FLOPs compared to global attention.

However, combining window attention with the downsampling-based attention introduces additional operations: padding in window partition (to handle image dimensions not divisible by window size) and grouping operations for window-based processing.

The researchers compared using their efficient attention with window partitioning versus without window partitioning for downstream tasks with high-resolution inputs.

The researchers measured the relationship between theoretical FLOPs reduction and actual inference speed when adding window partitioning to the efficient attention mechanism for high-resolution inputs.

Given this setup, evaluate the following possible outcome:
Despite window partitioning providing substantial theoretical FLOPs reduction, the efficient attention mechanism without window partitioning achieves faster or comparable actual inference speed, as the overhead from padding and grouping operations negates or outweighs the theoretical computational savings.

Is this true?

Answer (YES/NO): YES